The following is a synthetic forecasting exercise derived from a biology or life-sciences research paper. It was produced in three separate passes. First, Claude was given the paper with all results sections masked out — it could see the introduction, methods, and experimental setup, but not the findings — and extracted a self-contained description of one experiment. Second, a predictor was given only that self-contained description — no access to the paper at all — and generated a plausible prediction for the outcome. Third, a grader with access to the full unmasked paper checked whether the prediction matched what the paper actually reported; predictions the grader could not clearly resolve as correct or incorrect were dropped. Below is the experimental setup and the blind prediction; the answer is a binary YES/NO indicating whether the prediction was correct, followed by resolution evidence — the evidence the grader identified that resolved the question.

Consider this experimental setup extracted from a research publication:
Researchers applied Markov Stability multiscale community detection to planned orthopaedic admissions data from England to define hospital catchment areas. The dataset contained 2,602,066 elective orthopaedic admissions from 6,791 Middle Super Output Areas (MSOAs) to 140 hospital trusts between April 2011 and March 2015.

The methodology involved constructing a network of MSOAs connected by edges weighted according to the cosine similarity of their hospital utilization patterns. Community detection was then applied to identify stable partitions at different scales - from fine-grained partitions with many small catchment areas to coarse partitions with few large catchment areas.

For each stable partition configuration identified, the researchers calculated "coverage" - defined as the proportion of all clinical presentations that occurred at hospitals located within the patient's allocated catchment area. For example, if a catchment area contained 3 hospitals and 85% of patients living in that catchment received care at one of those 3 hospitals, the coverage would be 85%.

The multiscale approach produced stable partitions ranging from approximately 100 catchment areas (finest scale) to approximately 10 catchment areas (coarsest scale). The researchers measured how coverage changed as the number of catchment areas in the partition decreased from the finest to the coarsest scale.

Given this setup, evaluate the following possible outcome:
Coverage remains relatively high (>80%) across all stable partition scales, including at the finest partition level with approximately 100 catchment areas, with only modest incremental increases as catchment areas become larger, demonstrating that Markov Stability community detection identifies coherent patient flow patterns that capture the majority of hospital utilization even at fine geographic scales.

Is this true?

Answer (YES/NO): NO